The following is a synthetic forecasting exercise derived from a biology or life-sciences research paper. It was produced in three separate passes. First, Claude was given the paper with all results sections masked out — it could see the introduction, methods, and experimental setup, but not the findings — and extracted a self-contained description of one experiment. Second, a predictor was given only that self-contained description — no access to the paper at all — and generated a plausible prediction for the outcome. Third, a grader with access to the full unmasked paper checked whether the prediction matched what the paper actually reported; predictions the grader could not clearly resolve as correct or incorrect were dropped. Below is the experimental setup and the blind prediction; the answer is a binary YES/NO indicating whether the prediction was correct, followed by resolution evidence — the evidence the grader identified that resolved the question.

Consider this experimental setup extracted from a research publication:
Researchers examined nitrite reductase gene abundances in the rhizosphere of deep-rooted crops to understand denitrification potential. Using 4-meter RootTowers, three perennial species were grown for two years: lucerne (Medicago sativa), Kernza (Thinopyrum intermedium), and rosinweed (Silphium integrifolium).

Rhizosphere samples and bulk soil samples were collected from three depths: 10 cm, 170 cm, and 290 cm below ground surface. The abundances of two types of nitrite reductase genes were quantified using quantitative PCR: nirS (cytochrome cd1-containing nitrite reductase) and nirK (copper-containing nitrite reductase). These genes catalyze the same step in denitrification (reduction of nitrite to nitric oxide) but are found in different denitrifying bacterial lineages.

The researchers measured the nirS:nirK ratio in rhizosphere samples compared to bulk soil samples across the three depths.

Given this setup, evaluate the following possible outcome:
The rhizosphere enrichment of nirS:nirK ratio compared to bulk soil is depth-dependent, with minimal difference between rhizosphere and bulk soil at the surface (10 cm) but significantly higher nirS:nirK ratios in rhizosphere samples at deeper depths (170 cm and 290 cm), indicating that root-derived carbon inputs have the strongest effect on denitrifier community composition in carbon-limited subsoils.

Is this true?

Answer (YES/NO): NO